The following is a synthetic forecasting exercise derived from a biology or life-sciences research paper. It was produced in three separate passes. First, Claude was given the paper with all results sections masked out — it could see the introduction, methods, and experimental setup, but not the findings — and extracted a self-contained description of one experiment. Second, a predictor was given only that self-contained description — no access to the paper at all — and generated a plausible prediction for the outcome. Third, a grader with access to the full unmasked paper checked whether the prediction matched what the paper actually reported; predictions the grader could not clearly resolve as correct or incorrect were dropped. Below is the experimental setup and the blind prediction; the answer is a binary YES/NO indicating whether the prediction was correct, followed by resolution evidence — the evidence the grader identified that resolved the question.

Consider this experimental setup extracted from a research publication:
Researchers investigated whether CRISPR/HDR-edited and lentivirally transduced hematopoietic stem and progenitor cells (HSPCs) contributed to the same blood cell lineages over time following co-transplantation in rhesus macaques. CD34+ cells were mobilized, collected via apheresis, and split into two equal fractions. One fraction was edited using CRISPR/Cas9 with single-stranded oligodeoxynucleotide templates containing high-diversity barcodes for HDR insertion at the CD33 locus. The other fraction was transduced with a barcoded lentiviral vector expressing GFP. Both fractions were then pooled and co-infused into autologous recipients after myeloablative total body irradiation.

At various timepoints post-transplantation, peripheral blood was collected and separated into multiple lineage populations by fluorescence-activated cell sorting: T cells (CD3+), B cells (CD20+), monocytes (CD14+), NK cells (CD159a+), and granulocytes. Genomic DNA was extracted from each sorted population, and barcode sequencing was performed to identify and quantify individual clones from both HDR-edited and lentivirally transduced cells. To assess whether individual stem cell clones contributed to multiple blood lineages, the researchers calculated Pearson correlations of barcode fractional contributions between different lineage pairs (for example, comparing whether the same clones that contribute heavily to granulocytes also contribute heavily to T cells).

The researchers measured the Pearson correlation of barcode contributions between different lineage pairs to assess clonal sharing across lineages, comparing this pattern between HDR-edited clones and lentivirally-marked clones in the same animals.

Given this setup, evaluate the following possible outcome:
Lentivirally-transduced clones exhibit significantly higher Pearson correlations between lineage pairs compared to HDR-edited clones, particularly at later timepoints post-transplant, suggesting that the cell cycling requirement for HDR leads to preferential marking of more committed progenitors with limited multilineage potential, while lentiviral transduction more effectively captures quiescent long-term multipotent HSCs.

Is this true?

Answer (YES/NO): NO